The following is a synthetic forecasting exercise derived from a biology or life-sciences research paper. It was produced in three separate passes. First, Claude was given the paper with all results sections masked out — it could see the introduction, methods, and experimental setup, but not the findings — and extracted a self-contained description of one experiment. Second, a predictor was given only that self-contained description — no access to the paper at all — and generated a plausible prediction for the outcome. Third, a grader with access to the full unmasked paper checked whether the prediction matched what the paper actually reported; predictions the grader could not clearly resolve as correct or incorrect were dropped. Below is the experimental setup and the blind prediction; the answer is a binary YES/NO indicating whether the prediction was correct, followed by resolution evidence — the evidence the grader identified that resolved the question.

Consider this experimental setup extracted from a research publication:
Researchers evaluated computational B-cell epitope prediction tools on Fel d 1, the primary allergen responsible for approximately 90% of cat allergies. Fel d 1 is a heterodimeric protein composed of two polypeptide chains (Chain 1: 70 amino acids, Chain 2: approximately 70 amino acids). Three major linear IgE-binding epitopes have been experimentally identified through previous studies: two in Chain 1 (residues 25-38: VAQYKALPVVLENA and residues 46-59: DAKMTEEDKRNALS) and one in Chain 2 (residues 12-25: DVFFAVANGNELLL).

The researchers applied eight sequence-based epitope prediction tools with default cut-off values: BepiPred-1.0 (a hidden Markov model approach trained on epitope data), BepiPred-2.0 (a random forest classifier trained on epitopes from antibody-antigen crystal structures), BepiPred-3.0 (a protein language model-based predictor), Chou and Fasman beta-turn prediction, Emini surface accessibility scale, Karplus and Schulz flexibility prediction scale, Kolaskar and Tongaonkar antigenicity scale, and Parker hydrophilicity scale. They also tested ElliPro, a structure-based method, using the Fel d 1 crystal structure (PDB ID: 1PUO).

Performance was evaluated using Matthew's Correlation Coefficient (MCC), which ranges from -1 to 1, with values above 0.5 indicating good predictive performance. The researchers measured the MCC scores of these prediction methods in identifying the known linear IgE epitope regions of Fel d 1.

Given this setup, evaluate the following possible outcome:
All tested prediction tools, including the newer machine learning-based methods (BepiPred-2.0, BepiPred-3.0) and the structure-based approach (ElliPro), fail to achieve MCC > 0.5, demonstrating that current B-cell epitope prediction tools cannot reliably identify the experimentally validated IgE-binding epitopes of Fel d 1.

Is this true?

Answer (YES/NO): YES